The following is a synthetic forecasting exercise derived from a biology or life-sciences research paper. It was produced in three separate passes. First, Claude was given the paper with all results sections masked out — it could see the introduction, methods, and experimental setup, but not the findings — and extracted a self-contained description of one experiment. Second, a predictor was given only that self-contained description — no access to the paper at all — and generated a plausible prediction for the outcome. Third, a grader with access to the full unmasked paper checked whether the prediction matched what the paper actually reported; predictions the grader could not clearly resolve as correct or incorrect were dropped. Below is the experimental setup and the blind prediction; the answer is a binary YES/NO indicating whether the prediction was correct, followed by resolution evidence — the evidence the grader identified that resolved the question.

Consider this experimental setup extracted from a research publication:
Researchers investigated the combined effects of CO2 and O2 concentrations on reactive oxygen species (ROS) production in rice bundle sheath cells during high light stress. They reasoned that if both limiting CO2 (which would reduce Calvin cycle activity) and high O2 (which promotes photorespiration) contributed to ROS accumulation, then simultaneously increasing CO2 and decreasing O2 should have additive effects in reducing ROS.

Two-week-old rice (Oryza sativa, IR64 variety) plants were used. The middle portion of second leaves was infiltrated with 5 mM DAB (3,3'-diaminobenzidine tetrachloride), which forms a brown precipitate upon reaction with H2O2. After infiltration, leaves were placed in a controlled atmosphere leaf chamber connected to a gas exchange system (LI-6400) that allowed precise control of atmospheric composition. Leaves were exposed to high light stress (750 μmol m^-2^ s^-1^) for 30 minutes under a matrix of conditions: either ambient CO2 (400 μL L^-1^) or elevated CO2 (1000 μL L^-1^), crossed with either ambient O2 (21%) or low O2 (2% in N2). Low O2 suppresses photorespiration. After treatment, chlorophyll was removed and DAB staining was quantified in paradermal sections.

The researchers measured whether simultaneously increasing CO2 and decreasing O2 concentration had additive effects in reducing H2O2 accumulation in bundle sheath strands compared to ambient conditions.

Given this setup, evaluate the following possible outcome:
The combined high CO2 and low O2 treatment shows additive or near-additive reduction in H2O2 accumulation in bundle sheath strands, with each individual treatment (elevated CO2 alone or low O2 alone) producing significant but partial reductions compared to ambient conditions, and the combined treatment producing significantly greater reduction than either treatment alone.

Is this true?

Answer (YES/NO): NO